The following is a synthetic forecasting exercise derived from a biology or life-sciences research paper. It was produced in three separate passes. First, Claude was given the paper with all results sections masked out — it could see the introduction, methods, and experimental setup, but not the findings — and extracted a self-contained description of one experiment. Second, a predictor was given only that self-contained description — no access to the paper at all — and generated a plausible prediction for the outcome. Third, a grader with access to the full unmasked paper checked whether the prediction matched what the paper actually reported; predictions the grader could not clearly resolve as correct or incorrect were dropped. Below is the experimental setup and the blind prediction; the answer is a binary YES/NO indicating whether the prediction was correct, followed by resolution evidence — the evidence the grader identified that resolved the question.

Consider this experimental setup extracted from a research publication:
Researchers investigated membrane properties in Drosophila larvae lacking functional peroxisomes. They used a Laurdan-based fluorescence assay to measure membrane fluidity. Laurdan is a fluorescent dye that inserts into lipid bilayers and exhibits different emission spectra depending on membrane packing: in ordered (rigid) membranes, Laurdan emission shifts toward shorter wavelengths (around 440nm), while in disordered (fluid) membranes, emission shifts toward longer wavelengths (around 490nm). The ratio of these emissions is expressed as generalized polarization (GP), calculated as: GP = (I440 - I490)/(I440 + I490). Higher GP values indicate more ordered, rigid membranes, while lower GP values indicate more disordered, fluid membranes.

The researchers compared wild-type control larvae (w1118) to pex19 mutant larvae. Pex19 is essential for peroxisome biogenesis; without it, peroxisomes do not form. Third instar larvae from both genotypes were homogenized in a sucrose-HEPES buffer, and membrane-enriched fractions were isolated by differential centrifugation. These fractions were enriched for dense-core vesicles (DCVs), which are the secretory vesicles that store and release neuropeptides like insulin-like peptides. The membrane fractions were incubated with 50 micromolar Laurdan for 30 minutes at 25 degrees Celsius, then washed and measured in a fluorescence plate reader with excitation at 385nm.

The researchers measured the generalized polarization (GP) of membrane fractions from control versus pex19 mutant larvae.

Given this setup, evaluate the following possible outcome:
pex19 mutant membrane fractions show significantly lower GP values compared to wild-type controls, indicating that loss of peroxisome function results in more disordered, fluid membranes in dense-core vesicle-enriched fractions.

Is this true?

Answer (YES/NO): YES